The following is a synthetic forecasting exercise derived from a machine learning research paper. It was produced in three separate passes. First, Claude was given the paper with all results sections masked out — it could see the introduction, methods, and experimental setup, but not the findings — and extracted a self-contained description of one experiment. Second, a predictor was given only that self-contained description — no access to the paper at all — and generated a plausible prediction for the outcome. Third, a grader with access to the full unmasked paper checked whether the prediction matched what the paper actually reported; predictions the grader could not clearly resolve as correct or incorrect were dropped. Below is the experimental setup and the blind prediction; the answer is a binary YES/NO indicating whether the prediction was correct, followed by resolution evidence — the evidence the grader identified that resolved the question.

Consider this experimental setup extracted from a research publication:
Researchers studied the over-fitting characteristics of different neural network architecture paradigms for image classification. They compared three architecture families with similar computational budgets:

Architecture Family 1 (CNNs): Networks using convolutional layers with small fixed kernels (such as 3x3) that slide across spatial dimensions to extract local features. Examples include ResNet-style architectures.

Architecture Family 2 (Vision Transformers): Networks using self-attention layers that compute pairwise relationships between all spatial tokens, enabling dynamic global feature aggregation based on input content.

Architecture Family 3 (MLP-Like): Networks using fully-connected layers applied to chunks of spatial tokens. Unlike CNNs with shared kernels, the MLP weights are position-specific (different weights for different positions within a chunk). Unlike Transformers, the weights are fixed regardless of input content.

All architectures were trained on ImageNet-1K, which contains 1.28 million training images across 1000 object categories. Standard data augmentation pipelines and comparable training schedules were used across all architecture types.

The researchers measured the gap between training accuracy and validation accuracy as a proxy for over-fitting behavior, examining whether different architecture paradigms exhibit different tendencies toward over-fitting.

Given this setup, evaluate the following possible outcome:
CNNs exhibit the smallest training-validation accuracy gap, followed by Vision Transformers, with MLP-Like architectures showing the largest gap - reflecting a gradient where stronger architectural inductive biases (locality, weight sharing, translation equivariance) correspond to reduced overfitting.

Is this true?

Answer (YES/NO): NO